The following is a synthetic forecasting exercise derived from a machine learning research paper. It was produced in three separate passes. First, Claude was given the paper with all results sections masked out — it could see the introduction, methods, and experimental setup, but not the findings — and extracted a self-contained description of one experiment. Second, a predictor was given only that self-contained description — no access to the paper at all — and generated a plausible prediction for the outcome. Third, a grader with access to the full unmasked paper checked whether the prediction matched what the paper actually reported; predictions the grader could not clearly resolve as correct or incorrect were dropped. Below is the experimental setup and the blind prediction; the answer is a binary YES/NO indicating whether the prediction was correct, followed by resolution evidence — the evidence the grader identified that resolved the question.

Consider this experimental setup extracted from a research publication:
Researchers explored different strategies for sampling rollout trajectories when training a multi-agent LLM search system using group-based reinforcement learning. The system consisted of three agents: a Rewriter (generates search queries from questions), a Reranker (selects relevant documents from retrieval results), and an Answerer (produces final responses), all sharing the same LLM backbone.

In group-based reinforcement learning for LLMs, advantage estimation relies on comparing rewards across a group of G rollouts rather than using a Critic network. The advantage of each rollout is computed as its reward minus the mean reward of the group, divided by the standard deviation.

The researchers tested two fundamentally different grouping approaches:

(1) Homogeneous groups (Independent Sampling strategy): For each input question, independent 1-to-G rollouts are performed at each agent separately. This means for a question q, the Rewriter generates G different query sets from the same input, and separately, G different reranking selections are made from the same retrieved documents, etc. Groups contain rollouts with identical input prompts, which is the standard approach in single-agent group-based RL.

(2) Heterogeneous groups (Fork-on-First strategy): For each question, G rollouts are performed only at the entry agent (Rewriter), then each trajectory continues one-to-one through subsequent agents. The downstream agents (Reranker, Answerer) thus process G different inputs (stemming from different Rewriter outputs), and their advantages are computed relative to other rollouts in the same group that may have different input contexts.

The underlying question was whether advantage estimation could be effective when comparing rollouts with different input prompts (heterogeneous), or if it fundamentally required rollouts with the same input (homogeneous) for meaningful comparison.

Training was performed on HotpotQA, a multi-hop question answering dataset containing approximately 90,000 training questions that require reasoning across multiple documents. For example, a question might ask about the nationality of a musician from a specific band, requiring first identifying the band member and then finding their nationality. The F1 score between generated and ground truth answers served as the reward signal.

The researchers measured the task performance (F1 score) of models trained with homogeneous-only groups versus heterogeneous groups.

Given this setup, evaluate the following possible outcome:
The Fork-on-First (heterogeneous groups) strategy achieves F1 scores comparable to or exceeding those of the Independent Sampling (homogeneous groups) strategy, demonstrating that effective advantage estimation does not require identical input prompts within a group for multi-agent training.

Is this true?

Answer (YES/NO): YES